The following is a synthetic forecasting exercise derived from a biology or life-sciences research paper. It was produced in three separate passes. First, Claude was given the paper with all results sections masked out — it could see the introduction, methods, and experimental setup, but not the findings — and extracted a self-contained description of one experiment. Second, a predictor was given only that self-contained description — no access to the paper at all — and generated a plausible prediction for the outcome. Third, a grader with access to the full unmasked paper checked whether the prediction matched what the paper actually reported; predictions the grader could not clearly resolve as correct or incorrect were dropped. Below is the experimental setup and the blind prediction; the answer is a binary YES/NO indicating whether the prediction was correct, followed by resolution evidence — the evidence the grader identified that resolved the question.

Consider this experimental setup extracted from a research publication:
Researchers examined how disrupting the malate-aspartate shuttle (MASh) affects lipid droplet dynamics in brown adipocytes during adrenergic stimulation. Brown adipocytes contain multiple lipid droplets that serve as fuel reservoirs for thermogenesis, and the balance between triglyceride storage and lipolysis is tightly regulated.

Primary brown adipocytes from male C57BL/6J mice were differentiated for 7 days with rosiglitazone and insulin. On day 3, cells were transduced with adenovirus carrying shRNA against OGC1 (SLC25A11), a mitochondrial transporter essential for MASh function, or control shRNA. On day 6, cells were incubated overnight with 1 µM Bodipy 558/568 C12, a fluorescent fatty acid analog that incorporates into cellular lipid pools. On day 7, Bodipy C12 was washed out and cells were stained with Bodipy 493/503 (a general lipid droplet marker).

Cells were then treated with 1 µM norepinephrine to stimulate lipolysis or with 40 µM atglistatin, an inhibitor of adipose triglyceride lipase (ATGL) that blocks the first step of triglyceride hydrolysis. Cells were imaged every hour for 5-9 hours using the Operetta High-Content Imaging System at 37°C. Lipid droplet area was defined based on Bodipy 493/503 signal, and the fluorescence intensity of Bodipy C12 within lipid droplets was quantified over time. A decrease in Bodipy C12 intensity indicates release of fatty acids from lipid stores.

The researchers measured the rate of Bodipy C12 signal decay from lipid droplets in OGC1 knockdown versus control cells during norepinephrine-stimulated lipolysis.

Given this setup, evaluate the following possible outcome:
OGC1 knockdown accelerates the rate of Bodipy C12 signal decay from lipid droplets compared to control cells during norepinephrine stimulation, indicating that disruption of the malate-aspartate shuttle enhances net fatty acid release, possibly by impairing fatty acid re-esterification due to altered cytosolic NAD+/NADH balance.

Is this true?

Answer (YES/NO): NO